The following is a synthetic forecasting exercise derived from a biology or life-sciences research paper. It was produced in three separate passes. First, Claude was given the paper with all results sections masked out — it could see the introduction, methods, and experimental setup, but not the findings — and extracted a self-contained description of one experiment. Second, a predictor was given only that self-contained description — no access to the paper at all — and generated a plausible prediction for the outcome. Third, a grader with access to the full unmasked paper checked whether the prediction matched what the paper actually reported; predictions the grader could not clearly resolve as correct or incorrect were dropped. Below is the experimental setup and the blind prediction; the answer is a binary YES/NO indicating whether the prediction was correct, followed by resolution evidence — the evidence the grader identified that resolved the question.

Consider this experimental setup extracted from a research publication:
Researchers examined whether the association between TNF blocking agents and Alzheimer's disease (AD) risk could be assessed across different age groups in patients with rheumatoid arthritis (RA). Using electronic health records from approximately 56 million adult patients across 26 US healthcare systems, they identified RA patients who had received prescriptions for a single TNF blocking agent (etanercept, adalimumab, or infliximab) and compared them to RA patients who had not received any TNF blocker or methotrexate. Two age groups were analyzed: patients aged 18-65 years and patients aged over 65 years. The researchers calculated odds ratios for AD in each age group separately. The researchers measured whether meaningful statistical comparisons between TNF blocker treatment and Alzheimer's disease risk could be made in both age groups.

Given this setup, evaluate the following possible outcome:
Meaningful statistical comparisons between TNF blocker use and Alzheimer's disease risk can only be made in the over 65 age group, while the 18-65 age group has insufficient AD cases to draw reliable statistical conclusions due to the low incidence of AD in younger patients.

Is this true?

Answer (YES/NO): YES